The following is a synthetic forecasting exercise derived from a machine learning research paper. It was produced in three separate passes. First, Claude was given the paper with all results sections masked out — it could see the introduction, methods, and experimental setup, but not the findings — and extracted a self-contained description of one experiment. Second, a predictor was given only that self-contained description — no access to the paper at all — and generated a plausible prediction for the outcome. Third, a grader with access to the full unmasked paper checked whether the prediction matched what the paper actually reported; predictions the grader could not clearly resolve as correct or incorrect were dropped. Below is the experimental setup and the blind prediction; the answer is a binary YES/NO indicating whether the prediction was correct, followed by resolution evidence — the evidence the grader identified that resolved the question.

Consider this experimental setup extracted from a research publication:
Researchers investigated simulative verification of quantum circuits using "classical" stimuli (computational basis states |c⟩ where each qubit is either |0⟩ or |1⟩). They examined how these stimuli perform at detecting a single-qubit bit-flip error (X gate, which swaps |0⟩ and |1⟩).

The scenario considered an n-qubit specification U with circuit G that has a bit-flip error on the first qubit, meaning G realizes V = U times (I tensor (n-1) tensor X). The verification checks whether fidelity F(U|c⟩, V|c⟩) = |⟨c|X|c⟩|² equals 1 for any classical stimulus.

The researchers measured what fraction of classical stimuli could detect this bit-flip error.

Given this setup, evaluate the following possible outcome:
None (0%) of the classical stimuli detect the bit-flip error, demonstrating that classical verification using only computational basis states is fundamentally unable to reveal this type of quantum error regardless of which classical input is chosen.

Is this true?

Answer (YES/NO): NO